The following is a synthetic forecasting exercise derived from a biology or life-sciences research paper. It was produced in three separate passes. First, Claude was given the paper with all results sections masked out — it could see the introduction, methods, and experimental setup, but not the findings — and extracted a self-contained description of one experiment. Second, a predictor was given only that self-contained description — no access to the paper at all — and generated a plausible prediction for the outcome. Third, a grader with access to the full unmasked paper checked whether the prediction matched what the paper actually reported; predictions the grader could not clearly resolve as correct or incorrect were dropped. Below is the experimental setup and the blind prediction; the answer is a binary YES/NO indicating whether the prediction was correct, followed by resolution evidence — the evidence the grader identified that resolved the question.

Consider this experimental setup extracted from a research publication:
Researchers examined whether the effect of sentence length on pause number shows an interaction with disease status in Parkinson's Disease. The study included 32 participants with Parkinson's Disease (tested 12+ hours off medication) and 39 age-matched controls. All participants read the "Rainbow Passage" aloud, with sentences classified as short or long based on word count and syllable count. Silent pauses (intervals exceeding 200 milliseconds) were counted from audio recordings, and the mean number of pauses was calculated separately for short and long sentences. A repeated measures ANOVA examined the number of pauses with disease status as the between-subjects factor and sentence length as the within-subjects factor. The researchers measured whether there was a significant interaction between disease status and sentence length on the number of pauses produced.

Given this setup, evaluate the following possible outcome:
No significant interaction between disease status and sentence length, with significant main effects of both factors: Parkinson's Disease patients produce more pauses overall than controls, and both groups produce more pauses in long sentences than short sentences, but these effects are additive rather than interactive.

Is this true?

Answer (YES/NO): YES